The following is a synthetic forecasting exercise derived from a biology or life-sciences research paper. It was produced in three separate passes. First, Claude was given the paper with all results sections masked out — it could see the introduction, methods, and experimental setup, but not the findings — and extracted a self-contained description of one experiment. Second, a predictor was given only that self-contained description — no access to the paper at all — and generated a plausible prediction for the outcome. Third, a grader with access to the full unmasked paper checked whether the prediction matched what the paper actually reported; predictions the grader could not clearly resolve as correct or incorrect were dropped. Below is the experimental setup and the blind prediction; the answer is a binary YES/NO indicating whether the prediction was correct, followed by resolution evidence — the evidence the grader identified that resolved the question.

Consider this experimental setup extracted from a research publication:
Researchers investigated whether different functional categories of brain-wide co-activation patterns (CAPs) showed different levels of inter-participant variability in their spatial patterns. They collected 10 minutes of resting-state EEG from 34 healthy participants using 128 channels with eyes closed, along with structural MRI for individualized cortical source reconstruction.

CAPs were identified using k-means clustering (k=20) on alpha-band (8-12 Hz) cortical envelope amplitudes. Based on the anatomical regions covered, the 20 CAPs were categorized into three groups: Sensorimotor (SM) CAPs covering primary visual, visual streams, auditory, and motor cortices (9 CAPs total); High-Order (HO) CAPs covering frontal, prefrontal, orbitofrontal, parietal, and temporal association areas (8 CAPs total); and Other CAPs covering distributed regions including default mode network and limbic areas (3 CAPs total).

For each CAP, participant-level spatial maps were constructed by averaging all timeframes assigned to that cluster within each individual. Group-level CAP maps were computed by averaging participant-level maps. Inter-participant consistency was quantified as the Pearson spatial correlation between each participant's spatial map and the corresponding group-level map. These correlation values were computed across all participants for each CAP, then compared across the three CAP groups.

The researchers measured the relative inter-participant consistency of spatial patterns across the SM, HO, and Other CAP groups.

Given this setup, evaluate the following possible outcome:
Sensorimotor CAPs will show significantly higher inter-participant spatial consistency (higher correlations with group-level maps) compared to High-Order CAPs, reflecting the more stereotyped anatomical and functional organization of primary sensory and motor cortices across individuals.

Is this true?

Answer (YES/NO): YES